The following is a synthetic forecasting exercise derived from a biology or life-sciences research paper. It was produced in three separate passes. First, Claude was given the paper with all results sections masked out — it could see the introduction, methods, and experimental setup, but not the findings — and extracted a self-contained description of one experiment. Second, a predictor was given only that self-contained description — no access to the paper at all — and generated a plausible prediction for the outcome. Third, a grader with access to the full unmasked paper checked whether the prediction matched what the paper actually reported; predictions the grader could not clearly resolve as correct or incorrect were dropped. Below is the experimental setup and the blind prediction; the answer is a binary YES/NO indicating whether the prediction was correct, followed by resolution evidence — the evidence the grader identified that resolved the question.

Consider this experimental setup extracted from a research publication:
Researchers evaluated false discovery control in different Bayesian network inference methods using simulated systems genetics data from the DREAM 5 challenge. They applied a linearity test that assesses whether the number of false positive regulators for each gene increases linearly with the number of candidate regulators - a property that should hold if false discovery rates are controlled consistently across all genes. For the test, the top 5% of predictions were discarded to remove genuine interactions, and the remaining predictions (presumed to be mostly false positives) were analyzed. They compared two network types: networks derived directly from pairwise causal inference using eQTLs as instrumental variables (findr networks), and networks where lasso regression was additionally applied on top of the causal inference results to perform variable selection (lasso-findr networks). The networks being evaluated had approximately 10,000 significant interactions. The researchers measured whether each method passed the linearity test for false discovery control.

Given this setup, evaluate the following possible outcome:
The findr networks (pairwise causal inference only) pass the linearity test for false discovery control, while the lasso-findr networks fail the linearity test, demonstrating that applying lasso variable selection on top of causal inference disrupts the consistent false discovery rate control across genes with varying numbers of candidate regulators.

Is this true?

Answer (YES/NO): NO